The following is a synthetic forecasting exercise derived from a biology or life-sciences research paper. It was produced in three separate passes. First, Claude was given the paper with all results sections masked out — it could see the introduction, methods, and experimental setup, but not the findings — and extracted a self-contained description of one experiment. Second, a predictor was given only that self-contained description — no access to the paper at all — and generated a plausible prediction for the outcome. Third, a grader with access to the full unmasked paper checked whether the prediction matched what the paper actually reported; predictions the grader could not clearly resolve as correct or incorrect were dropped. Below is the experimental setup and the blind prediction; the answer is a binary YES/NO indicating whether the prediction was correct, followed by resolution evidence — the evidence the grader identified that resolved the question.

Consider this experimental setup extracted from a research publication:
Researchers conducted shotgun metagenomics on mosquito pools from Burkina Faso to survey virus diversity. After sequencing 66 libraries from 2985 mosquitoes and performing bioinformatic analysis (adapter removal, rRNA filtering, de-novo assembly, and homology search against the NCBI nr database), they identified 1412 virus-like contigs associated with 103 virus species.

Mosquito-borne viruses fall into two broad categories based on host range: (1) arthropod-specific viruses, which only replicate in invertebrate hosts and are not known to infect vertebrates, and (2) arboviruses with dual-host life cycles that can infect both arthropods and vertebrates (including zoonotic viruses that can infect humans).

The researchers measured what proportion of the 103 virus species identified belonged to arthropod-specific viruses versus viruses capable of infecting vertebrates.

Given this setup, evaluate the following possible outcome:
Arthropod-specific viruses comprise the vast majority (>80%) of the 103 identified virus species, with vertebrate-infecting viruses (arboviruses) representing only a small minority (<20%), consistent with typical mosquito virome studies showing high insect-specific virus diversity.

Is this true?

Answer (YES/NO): YES